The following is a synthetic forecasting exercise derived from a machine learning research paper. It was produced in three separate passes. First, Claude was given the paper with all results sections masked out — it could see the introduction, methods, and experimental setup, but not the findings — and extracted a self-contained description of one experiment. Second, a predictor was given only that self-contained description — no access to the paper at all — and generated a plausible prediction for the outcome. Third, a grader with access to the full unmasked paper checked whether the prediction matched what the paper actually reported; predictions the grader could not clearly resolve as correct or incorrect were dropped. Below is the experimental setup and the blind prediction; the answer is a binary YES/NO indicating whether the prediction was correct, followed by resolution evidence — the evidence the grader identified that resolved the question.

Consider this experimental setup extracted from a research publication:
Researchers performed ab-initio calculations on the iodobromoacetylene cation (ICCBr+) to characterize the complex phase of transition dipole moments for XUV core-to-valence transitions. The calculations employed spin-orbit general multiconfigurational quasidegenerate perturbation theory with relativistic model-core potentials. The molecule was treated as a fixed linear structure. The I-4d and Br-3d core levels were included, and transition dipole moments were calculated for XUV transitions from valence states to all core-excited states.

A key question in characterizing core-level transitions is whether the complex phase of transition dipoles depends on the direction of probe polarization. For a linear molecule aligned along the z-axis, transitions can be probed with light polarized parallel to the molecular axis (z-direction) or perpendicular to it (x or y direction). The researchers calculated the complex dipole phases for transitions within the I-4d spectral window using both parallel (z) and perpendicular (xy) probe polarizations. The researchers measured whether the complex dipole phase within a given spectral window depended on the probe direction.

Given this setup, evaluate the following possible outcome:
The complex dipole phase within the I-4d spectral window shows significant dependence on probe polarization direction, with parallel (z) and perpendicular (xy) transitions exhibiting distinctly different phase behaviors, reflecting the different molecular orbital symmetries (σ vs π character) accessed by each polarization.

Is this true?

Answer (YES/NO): NO